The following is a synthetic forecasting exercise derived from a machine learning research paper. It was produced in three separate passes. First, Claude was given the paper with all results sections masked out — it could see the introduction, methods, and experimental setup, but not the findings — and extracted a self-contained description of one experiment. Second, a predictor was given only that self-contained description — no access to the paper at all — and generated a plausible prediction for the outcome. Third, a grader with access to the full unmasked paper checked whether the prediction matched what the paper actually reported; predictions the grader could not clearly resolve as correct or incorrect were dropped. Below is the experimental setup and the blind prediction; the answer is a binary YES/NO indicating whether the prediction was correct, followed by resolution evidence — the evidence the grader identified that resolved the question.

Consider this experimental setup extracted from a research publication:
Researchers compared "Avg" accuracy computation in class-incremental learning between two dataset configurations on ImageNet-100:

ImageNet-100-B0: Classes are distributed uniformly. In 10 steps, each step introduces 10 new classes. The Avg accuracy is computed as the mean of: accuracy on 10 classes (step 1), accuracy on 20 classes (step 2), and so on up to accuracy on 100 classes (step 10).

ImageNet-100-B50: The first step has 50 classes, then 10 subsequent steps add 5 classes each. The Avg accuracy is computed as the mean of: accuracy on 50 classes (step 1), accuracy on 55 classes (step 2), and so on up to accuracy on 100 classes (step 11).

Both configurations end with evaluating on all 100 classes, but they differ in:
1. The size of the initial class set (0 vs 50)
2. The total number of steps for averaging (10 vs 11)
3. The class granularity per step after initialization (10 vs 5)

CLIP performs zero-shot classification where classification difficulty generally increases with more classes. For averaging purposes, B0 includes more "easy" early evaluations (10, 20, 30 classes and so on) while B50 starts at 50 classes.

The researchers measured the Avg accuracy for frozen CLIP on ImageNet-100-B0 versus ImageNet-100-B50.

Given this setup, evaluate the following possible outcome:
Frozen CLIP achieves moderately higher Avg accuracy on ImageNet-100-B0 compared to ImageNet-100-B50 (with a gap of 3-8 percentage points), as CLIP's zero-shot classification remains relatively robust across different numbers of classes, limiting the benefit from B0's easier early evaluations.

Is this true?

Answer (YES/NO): YES